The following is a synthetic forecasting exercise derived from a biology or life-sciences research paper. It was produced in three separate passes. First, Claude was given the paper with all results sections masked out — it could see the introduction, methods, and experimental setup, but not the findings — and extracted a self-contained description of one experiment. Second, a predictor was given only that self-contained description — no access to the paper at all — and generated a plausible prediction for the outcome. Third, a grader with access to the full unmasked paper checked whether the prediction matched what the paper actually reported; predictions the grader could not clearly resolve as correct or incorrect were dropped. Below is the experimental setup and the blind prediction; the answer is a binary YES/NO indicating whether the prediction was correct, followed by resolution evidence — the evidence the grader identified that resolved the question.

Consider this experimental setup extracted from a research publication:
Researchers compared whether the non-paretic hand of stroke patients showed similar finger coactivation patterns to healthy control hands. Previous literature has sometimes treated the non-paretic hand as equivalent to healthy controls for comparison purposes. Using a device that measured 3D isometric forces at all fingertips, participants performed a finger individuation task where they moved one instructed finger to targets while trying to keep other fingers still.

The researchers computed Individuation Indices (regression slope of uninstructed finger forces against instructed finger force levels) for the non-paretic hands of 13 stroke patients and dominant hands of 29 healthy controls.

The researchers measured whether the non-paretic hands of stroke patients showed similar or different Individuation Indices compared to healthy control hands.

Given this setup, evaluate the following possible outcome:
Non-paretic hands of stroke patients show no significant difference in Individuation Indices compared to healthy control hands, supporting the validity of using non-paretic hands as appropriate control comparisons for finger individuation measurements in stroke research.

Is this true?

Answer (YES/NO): YES